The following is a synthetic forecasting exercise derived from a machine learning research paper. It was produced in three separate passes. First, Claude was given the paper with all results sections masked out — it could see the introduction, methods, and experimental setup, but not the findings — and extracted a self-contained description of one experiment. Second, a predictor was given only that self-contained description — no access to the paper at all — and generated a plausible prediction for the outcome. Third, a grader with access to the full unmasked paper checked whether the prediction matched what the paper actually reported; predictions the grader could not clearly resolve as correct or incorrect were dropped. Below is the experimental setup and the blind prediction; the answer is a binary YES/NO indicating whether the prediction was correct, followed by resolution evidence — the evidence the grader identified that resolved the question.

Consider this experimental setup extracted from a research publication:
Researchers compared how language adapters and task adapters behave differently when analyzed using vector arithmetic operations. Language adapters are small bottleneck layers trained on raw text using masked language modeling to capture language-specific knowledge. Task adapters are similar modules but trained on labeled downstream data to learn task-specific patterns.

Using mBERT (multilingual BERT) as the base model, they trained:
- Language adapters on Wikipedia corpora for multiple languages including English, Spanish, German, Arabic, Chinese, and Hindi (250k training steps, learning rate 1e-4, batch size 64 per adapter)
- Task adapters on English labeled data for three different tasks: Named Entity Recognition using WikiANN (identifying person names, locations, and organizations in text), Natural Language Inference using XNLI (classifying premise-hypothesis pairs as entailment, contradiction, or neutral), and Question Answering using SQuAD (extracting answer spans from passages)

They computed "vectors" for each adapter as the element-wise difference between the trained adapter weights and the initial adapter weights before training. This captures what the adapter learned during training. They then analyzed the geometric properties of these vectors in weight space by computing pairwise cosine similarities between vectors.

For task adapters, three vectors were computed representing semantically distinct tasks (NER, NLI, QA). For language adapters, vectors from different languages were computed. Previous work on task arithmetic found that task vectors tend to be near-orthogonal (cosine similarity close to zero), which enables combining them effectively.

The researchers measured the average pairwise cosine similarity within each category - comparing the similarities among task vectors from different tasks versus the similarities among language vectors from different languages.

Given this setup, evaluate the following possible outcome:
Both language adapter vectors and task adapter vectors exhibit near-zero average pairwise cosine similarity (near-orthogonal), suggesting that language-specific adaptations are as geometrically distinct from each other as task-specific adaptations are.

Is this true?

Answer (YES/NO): NO